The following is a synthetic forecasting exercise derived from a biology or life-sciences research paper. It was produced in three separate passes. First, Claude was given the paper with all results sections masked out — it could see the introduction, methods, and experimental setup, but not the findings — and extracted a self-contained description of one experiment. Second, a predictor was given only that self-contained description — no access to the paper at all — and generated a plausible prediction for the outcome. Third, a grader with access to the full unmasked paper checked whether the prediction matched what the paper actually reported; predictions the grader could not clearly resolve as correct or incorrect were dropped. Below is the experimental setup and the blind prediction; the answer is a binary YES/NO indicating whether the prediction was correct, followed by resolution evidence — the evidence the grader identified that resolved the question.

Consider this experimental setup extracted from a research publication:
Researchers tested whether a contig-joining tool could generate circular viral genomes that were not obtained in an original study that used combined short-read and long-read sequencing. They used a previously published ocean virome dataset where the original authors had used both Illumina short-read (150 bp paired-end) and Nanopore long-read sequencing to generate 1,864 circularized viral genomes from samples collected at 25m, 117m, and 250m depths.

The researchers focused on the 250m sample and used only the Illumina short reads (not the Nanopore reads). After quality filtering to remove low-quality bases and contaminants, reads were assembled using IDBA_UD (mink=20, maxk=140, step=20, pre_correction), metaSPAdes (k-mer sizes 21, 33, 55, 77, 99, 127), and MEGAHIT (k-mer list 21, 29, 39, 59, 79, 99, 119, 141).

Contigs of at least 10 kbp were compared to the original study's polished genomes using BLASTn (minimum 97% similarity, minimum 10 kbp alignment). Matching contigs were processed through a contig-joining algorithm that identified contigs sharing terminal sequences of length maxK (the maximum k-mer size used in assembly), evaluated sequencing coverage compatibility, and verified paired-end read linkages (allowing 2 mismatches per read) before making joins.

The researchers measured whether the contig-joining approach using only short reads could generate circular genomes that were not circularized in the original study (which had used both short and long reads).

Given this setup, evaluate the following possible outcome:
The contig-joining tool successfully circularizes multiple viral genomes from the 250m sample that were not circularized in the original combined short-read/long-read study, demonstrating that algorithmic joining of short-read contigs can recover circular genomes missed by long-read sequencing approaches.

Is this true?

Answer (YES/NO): YES